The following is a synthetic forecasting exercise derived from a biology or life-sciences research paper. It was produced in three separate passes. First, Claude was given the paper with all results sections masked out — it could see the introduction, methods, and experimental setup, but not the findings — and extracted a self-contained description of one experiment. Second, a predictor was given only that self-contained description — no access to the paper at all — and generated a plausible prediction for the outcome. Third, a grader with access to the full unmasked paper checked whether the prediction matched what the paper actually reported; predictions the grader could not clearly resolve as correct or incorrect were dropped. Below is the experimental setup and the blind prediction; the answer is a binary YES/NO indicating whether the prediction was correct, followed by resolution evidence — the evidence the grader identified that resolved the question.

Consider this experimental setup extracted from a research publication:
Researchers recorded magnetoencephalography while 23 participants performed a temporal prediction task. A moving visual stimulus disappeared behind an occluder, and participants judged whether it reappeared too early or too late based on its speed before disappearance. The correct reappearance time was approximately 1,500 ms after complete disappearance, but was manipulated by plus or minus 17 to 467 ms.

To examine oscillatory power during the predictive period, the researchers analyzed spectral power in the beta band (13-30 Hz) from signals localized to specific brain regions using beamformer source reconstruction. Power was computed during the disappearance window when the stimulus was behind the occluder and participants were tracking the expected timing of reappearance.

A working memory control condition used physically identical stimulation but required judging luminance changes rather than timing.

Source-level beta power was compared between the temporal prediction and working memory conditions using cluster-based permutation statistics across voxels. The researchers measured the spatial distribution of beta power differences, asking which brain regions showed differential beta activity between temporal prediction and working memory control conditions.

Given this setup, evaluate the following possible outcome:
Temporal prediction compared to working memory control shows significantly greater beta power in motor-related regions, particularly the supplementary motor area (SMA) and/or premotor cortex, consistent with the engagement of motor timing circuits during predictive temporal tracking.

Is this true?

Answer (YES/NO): NO